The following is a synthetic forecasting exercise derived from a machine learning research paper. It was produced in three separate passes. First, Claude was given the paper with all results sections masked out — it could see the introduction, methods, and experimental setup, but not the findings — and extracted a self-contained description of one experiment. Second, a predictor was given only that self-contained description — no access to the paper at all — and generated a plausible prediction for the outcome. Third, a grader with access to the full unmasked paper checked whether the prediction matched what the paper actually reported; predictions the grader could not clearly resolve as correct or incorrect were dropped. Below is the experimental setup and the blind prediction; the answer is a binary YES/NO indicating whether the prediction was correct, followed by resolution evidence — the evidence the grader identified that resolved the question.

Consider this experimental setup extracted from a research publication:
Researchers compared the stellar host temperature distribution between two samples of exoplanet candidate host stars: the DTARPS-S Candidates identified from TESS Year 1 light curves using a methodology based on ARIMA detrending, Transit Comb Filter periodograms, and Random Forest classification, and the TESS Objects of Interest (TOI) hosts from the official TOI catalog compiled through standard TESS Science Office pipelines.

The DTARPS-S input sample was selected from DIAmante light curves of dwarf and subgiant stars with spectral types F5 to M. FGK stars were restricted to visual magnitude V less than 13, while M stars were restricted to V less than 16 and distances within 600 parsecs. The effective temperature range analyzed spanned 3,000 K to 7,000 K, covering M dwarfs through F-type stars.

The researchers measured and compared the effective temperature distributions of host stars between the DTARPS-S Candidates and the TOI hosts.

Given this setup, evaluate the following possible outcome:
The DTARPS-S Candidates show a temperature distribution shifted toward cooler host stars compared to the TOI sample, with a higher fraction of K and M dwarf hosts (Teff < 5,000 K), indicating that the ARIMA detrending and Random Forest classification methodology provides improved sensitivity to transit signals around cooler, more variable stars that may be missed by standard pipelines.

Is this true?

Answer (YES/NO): NO